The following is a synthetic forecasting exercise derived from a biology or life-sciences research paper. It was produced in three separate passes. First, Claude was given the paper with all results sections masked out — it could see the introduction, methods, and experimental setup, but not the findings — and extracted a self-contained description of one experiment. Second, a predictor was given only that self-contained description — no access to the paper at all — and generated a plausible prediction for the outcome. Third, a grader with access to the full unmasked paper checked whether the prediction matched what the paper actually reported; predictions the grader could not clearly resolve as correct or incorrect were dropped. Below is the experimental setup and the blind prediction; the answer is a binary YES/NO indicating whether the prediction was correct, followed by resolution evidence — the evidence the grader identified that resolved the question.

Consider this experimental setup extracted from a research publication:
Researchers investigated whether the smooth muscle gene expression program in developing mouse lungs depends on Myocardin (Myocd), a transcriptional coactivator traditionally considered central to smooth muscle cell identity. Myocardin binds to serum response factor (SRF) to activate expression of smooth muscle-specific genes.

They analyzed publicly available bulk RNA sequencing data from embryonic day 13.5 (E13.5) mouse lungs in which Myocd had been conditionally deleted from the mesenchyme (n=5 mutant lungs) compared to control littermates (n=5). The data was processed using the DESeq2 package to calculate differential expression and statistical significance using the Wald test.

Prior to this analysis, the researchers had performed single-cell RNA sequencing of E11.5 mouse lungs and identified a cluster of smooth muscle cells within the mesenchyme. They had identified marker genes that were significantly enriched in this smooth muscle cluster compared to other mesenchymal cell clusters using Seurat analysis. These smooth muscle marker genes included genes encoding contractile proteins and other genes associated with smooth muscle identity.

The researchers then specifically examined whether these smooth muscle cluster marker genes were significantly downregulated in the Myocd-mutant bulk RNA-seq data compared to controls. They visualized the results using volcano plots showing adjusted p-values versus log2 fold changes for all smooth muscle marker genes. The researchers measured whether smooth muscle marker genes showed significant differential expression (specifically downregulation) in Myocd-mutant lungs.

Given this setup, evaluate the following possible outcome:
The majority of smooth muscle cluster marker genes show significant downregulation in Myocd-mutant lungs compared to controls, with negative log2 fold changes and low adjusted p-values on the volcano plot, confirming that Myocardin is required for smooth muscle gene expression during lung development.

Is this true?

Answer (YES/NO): NO